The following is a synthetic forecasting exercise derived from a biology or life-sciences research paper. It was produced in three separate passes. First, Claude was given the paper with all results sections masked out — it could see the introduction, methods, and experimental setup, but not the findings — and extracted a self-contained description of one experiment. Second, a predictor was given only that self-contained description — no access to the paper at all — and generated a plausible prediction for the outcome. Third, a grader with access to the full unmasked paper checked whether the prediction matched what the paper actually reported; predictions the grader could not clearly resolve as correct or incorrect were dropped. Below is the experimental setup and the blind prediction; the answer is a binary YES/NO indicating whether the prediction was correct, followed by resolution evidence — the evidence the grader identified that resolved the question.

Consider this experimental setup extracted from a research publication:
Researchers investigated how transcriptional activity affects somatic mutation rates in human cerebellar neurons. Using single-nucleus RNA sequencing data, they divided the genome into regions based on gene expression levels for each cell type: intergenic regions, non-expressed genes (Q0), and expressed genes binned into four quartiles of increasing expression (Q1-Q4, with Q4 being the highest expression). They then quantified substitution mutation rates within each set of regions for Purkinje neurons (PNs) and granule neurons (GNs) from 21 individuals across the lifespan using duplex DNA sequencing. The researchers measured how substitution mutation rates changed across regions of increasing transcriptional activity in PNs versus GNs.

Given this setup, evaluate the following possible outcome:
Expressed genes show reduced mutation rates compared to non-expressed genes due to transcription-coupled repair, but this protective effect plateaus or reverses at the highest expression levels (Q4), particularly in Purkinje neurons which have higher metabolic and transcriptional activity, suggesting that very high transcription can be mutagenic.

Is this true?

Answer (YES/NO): NO